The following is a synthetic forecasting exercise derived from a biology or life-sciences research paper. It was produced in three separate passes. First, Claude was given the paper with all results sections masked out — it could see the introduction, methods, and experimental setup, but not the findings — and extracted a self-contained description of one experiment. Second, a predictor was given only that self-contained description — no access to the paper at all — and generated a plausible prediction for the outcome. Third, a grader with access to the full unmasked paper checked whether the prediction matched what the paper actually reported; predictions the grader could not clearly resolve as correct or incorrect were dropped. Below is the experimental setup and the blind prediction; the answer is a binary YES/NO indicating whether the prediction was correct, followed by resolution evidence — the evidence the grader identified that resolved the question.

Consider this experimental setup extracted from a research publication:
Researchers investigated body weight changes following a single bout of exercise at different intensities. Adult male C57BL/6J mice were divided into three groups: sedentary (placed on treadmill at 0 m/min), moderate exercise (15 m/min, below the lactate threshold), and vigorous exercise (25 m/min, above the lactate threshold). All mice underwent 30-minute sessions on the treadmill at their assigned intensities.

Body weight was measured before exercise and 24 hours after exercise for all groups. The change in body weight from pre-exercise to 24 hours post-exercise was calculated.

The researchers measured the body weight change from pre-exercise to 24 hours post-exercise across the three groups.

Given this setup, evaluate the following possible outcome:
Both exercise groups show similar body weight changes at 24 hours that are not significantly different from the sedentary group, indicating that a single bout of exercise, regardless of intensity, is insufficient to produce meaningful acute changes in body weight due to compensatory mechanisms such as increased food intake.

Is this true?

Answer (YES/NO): NO